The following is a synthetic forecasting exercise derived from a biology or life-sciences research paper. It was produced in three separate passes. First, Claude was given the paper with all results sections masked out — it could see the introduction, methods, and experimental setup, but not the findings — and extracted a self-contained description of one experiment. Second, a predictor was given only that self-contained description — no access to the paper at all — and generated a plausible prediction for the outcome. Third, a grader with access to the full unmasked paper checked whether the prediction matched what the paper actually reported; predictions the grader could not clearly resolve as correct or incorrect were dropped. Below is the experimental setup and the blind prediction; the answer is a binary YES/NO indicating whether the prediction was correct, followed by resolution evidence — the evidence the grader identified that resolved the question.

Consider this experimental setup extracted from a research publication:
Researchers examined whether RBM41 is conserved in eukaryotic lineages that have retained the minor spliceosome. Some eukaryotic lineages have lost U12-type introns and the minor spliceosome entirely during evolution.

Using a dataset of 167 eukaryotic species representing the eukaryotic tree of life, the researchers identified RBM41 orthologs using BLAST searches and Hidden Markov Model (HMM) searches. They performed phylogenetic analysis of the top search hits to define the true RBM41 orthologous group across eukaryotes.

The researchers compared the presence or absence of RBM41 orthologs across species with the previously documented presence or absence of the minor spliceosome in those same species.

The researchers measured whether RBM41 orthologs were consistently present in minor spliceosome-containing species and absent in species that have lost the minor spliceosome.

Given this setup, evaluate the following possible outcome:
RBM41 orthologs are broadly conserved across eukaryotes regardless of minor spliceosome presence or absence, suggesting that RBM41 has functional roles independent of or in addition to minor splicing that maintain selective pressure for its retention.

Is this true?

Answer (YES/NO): NO